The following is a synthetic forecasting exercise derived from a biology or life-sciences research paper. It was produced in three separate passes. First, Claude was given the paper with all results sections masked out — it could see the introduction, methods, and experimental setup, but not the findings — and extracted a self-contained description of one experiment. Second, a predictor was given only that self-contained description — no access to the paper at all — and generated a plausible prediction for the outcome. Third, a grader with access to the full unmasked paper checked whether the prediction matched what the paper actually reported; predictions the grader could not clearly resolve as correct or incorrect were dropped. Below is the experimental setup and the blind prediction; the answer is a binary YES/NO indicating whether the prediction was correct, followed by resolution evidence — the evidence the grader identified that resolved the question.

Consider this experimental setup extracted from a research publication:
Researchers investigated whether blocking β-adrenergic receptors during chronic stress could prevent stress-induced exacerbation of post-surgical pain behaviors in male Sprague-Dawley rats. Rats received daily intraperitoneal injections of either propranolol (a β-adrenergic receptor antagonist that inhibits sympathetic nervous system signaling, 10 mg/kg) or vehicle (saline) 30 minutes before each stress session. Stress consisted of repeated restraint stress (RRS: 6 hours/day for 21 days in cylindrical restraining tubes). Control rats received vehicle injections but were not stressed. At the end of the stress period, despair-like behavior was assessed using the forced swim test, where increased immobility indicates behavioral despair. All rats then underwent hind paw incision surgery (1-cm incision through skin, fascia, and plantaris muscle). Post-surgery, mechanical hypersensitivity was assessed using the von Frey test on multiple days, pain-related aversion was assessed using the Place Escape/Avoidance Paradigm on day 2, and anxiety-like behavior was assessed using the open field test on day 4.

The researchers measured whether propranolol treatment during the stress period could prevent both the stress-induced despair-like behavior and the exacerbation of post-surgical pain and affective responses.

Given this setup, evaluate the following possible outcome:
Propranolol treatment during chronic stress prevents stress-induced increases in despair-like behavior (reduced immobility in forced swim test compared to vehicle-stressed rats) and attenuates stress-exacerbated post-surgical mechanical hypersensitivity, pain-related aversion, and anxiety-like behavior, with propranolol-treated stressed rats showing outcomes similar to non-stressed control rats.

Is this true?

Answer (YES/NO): YES